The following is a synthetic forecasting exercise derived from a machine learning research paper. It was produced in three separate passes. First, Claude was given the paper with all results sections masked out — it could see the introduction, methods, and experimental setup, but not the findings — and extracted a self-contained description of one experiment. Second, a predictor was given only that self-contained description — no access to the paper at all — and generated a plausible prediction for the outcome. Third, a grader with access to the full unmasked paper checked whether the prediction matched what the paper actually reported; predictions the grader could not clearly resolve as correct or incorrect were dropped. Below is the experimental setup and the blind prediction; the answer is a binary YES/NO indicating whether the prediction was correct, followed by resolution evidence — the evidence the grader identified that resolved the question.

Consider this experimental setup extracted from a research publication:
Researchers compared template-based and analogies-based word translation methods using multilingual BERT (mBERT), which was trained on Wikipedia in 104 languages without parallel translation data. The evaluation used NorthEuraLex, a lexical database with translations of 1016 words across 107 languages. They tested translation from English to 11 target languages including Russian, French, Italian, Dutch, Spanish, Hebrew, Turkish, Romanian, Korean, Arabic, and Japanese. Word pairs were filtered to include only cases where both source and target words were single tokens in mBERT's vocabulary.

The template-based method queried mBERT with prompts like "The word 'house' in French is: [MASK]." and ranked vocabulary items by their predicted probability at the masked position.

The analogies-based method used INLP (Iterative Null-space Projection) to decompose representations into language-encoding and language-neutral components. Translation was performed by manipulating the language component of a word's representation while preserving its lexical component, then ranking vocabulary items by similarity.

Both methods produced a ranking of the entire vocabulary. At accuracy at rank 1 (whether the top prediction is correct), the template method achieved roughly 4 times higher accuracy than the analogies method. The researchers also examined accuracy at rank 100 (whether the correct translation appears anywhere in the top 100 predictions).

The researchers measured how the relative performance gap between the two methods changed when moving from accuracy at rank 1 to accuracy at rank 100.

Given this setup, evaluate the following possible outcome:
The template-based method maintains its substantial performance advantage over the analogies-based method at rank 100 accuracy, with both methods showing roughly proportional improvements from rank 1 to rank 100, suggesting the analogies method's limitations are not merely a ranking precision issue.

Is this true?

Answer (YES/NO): NO